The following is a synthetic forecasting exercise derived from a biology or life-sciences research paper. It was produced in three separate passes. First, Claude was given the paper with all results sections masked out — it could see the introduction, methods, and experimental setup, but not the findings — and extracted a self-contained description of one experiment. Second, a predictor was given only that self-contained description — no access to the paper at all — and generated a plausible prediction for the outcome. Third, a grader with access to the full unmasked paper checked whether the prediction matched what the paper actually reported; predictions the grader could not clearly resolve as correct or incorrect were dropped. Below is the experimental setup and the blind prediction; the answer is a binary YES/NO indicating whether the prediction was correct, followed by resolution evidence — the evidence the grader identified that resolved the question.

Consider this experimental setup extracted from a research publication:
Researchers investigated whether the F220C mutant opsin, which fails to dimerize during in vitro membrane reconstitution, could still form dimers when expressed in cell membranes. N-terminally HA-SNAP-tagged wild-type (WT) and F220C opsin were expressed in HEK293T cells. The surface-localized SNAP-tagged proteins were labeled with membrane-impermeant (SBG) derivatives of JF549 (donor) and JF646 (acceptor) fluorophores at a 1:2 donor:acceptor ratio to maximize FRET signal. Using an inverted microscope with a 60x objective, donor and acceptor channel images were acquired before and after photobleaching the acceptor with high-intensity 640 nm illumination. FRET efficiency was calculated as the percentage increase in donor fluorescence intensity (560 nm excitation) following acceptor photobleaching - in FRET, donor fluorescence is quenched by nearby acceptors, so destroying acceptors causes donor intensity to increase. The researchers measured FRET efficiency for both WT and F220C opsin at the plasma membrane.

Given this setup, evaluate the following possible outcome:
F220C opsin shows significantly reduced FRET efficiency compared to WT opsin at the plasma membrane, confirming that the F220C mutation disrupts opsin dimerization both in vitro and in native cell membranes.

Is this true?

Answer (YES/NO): NO